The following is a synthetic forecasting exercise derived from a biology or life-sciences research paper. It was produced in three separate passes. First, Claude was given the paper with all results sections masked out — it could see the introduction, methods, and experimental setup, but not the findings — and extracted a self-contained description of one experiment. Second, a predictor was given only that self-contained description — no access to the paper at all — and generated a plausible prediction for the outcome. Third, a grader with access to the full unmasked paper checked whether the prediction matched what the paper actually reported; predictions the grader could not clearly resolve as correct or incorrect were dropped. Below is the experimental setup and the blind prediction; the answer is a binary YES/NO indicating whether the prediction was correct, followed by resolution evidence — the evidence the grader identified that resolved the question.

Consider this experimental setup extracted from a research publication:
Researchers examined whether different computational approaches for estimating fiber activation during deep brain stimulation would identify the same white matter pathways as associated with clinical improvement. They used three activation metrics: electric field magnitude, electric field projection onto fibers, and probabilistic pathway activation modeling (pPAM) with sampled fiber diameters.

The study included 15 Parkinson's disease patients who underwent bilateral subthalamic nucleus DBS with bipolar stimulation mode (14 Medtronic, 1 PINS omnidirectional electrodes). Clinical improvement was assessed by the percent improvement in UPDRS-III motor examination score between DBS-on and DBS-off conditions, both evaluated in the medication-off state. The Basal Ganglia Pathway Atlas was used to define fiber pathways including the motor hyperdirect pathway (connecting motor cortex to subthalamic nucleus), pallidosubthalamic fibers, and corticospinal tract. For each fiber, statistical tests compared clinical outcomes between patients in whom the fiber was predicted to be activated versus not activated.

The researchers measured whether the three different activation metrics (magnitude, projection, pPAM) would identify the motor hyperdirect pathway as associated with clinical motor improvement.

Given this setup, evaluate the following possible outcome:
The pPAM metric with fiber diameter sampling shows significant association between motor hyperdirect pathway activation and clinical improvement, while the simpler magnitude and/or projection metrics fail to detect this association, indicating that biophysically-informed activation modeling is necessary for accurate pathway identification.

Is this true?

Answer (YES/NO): NO